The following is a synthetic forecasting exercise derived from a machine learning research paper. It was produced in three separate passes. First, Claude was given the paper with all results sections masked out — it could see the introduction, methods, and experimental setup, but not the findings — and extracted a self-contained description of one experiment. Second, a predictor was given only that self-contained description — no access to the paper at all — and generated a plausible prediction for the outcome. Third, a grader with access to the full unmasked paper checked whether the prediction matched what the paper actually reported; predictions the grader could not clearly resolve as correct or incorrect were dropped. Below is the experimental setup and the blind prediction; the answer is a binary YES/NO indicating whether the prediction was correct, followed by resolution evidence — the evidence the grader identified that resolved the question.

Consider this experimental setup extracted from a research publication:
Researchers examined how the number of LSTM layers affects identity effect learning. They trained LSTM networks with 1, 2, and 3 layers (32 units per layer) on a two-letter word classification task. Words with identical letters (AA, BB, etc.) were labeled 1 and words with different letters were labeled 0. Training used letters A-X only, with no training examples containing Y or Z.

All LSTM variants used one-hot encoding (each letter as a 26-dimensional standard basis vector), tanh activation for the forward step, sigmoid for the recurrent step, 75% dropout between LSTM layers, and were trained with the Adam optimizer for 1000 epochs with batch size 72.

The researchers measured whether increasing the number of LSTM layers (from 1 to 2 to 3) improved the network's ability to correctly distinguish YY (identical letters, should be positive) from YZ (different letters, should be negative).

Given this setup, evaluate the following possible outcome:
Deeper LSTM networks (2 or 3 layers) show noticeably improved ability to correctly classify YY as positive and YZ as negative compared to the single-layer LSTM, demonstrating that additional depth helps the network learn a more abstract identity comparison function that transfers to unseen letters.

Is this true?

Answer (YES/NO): NO